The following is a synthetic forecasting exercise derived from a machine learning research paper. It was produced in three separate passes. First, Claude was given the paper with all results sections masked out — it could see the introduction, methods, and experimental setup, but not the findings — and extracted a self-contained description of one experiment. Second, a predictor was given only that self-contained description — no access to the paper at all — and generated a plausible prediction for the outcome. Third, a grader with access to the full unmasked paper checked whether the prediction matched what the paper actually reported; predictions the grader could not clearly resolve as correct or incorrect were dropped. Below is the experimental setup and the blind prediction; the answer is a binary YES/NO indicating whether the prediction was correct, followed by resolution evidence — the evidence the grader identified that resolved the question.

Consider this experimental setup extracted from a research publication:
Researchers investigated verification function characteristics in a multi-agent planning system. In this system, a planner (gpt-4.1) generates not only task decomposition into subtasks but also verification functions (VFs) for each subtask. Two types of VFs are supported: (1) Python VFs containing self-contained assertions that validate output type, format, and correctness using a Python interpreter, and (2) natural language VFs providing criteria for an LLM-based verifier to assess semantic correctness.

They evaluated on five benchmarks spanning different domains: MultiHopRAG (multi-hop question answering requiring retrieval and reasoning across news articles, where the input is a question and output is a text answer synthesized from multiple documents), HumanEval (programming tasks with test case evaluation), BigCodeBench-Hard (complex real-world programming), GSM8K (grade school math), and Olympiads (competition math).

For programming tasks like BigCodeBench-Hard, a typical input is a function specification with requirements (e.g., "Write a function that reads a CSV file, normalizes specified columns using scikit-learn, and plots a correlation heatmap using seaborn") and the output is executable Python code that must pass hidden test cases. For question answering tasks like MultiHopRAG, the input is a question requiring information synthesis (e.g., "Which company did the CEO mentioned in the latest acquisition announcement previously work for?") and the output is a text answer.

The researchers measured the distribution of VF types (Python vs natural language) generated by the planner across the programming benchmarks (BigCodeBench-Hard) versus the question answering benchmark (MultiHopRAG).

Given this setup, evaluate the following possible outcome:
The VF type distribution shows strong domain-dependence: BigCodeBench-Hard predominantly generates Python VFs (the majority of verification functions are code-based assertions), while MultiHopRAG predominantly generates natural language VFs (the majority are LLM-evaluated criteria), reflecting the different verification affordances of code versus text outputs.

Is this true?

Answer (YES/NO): YES